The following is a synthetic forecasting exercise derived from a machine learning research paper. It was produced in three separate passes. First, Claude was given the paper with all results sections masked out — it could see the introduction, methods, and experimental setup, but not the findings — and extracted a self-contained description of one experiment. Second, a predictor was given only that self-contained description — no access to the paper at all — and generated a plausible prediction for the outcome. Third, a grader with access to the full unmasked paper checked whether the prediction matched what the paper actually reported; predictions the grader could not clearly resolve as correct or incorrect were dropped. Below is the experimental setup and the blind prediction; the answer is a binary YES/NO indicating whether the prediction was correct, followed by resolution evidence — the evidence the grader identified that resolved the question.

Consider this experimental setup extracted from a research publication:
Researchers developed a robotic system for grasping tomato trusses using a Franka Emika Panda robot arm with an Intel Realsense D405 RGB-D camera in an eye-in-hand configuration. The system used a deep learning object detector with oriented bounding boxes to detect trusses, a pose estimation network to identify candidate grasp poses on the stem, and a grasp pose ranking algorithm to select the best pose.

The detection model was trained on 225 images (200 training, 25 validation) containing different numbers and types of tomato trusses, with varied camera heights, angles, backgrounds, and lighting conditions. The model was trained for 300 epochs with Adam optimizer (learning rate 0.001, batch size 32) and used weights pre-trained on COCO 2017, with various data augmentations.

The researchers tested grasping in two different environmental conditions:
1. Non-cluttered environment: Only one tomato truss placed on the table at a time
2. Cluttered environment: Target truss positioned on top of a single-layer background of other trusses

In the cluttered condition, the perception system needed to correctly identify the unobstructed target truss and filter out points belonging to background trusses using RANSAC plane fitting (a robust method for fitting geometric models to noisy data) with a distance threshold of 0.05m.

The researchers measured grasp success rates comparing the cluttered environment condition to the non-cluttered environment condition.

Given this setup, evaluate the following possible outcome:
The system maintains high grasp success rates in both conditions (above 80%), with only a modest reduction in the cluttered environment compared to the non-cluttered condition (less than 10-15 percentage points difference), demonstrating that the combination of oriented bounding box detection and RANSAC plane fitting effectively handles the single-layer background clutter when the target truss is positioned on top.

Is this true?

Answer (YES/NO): NO